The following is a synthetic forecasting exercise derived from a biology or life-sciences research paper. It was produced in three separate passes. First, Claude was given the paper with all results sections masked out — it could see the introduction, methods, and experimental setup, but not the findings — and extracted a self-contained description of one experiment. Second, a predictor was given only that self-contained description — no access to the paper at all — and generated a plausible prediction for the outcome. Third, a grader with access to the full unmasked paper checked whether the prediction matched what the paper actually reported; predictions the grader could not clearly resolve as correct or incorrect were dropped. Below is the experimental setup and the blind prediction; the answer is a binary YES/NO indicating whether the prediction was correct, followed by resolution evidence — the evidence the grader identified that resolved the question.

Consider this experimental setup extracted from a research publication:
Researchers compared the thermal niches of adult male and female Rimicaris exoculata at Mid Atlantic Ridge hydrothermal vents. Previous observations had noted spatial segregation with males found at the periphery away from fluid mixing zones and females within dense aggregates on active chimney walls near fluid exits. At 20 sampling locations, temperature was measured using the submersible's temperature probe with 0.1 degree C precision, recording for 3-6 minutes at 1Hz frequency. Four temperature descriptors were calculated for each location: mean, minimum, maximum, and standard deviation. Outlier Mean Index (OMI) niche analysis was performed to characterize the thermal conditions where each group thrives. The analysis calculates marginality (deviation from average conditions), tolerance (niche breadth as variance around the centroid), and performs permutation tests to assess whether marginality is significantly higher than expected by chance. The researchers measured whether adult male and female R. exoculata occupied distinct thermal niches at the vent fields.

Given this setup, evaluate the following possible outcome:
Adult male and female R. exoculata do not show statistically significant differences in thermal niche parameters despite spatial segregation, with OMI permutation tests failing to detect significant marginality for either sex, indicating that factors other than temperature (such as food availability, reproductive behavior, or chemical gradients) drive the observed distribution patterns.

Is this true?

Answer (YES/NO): NO